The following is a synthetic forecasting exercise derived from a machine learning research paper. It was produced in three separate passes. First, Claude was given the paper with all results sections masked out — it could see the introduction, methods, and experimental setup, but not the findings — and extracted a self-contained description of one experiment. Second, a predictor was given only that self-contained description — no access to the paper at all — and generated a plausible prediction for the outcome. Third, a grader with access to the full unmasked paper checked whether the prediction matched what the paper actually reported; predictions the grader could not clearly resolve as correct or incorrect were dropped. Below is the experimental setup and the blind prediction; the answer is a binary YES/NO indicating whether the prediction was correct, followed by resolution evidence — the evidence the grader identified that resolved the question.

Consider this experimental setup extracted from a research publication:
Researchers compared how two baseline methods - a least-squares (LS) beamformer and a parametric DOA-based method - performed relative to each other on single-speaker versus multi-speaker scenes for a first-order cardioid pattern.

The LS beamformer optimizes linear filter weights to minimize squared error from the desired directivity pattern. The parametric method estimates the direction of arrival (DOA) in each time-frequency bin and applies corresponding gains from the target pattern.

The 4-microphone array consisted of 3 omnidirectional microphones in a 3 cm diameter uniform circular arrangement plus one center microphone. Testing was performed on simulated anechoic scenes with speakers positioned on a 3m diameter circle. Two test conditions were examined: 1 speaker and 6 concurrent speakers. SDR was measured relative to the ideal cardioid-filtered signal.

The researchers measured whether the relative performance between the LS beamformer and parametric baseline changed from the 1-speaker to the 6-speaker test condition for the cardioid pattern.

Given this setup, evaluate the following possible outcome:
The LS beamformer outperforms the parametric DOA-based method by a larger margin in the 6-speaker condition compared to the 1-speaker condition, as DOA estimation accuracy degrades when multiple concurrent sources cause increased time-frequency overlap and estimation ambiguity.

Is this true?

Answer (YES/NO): YES